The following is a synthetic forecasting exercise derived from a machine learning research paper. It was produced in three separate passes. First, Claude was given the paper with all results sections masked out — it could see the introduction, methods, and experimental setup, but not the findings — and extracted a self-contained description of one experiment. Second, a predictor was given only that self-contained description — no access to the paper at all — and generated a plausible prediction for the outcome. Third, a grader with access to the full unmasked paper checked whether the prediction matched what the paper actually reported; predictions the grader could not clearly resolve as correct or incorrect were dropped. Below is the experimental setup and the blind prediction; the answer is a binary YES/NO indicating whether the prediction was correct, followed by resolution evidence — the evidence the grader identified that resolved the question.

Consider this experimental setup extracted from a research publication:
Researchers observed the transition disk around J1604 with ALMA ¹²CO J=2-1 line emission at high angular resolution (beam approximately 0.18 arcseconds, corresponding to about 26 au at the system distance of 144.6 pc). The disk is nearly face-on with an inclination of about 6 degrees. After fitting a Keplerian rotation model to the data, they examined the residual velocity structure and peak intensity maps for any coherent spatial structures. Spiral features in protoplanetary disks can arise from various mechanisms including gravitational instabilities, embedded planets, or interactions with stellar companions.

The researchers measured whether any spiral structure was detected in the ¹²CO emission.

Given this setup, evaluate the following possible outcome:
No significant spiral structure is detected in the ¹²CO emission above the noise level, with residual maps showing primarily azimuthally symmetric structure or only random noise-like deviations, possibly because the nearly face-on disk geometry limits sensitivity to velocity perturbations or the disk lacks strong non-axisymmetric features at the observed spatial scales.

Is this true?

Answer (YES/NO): NO